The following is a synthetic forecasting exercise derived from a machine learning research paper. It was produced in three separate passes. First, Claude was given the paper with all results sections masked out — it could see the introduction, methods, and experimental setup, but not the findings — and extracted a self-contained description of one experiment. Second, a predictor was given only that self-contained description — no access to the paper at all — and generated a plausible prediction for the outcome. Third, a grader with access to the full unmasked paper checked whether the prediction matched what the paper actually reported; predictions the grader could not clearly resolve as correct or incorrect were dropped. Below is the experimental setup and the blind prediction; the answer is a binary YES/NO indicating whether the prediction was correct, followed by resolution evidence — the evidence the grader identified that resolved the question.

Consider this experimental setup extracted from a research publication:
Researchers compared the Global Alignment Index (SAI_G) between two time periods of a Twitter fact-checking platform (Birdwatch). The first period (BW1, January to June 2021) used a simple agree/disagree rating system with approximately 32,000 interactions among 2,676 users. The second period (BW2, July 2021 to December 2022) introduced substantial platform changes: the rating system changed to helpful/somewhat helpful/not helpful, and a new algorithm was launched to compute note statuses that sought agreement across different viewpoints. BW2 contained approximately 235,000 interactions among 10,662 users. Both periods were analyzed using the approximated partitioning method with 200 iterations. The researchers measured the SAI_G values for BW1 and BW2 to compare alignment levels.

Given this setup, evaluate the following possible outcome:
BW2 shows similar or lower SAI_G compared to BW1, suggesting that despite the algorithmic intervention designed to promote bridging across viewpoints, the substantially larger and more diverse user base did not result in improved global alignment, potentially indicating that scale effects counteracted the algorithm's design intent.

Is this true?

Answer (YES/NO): YES